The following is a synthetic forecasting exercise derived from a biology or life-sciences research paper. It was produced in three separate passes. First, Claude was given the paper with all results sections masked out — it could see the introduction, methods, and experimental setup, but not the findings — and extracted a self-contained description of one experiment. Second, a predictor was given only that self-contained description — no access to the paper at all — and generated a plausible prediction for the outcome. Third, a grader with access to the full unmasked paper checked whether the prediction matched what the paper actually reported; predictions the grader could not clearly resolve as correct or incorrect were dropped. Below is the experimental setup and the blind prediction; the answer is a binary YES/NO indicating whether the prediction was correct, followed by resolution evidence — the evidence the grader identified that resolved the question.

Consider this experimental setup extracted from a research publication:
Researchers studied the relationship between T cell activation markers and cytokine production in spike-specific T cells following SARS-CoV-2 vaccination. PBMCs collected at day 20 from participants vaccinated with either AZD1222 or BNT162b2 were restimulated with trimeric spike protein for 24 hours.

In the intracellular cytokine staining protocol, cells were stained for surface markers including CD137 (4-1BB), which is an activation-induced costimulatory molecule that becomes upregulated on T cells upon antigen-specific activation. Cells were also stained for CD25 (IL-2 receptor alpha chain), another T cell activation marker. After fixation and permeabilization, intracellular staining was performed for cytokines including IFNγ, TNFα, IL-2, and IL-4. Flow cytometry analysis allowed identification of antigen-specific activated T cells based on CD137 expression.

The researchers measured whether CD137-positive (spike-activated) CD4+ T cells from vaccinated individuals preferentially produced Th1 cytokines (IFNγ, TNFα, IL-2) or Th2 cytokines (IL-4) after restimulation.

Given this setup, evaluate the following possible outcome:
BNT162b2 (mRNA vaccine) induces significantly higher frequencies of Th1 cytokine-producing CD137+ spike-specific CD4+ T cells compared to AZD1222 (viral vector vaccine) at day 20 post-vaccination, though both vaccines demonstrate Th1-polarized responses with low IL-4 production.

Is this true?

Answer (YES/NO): NO